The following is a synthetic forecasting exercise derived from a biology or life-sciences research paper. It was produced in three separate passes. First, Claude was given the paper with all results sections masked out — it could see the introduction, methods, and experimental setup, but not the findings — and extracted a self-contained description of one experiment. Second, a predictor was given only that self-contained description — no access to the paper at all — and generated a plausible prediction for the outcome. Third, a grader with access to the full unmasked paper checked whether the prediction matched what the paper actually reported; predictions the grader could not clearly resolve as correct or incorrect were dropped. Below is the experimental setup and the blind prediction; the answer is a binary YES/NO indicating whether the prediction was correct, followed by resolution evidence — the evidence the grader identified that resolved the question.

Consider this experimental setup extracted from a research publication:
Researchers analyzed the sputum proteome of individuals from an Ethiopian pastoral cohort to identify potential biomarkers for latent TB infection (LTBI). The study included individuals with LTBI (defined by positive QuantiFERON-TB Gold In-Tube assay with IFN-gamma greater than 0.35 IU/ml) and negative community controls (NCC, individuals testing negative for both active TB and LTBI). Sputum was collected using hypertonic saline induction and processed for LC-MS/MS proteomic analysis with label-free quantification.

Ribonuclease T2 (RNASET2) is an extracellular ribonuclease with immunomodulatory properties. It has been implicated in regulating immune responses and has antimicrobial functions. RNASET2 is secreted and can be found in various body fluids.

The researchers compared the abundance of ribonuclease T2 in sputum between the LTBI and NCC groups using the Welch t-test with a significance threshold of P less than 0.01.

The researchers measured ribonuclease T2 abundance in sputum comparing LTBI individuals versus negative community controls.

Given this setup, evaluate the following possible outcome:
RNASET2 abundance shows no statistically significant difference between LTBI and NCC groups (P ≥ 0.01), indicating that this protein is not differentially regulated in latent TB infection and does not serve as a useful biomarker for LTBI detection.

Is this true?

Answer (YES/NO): NO